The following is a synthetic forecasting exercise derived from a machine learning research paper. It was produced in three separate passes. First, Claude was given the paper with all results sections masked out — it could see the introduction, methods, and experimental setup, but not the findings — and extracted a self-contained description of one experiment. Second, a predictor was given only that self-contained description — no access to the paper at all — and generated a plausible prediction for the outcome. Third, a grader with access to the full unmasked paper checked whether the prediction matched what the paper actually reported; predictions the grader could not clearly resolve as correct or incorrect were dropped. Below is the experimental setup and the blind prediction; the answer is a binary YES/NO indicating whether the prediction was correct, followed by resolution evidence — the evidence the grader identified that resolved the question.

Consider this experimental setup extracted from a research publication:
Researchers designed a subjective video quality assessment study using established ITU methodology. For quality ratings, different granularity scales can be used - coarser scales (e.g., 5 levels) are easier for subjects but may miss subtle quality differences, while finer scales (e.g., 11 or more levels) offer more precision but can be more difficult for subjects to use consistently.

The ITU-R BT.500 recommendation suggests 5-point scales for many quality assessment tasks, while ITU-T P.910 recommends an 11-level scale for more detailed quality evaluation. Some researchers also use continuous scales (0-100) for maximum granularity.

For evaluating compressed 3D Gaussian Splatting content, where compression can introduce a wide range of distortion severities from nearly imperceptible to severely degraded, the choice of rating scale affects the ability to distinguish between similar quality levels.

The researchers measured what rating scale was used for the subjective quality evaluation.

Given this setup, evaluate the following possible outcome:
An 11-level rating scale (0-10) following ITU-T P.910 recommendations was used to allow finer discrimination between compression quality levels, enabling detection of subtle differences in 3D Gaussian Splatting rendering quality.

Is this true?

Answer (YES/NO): YES